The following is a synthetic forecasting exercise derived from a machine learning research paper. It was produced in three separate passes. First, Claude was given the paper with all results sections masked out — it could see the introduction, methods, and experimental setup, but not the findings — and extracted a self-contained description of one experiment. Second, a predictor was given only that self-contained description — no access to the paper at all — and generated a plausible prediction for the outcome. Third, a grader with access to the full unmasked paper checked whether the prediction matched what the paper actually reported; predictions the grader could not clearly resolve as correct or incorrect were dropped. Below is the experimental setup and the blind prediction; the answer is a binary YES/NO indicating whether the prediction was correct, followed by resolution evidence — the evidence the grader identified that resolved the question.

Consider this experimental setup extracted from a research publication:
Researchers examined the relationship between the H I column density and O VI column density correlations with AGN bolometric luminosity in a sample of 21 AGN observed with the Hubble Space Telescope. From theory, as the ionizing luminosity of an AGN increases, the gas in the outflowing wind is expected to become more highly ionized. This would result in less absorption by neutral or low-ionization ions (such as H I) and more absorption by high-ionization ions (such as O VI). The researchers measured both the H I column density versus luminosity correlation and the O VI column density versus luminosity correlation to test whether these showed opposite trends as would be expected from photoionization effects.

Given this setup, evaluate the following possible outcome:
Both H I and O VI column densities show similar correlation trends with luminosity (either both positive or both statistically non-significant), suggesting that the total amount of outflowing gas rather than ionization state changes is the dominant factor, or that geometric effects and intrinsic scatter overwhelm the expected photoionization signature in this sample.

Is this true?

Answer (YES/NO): NO